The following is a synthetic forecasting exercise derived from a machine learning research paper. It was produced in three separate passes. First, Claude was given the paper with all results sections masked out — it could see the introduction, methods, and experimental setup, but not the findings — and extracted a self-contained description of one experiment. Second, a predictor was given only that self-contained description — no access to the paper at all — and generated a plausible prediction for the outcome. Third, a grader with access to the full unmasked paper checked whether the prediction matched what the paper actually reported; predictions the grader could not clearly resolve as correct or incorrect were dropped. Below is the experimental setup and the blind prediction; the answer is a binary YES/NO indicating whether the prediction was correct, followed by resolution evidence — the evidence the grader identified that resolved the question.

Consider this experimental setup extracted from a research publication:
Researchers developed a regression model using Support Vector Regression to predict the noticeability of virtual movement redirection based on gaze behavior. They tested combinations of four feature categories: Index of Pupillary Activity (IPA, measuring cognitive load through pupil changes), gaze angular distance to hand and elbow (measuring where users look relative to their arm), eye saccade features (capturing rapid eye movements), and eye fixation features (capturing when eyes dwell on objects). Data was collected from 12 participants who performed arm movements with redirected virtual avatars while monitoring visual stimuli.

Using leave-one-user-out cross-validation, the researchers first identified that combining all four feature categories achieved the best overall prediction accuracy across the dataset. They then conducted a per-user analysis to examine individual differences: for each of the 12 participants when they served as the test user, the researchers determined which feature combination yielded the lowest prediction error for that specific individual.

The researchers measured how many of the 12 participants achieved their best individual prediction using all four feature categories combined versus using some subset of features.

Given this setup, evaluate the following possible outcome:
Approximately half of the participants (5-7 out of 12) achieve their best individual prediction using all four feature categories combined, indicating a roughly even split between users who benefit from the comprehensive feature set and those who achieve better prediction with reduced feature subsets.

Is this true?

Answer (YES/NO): YES